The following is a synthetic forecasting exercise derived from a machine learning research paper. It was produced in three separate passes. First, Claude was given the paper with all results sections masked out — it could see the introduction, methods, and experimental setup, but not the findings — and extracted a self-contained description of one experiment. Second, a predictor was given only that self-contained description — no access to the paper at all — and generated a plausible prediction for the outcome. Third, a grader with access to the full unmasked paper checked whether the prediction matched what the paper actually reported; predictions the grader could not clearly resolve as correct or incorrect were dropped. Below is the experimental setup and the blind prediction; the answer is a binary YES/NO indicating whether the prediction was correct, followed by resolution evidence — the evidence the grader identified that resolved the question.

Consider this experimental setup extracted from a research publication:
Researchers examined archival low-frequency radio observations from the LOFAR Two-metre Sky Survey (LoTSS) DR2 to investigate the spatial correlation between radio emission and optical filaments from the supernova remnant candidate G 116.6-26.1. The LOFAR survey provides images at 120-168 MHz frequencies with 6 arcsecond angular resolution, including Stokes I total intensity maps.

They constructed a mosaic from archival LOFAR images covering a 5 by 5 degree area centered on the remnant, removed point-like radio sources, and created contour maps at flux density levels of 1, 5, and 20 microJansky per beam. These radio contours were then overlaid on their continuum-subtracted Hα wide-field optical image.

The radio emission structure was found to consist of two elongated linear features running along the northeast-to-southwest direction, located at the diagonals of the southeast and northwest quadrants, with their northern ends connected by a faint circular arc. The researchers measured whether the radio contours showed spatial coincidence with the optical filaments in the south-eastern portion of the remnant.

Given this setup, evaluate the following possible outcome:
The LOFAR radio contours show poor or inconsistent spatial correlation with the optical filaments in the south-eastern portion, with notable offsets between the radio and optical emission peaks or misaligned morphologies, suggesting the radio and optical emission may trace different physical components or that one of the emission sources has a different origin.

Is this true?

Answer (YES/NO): NO